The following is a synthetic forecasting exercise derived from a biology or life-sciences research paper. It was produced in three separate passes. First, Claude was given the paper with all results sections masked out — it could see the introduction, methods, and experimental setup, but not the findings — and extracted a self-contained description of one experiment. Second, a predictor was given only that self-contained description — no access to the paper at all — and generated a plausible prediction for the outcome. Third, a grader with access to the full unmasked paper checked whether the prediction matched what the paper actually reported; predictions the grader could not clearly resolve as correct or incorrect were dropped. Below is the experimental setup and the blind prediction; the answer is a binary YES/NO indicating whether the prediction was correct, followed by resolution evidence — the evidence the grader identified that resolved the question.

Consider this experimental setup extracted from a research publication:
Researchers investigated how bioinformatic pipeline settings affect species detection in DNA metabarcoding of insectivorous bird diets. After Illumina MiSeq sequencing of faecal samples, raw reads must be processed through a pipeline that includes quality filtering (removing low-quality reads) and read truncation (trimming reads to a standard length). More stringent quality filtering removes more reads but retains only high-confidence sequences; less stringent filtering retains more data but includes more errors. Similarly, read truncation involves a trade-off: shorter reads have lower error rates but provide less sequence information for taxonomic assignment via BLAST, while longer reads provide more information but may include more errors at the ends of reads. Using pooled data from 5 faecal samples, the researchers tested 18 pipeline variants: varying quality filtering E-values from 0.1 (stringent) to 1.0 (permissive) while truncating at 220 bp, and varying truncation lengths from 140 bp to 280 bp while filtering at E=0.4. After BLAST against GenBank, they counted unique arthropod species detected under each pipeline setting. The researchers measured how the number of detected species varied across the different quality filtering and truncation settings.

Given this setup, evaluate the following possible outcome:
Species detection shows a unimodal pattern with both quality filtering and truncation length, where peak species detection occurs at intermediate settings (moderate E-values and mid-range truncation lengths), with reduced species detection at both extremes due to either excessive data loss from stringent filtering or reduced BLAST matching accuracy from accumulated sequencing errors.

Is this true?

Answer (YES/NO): NO